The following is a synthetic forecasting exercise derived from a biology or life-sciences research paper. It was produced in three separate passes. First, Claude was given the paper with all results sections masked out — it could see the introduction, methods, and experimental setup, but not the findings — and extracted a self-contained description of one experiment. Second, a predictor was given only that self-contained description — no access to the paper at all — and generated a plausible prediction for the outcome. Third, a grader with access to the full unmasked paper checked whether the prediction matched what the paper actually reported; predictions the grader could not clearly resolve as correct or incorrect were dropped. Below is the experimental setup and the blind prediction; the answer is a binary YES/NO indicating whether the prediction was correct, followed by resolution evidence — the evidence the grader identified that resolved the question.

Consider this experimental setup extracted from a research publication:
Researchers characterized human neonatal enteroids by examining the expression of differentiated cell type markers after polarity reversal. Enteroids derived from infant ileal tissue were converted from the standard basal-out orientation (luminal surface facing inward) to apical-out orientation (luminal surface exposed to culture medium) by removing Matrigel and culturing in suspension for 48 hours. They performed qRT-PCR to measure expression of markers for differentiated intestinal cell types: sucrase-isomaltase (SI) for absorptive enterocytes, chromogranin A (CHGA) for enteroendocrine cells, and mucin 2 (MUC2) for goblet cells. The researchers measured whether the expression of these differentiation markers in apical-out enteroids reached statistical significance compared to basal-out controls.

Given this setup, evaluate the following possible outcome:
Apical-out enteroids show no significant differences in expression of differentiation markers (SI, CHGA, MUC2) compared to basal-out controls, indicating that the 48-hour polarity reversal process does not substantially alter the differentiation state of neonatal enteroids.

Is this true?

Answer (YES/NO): NO